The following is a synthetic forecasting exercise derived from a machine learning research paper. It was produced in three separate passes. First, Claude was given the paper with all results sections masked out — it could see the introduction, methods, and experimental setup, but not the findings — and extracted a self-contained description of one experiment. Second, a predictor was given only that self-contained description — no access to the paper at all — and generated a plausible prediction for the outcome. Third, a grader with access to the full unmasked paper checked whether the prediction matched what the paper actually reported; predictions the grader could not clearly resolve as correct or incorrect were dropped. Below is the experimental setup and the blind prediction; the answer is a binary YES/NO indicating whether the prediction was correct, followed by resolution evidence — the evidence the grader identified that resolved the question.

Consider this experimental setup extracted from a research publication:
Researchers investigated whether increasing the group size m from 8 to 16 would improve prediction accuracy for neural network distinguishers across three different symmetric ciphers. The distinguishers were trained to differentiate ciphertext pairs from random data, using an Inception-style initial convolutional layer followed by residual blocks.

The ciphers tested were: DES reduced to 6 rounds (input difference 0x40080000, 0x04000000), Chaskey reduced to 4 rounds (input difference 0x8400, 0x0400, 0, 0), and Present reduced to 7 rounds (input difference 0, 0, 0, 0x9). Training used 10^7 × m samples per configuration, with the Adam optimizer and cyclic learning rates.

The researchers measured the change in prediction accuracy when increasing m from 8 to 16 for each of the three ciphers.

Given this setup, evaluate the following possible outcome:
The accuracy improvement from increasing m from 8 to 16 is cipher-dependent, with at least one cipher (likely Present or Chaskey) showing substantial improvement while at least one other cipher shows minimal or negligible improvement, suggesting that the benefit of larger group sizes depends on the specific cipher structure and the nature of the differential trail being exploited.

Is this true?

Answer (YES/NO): NO